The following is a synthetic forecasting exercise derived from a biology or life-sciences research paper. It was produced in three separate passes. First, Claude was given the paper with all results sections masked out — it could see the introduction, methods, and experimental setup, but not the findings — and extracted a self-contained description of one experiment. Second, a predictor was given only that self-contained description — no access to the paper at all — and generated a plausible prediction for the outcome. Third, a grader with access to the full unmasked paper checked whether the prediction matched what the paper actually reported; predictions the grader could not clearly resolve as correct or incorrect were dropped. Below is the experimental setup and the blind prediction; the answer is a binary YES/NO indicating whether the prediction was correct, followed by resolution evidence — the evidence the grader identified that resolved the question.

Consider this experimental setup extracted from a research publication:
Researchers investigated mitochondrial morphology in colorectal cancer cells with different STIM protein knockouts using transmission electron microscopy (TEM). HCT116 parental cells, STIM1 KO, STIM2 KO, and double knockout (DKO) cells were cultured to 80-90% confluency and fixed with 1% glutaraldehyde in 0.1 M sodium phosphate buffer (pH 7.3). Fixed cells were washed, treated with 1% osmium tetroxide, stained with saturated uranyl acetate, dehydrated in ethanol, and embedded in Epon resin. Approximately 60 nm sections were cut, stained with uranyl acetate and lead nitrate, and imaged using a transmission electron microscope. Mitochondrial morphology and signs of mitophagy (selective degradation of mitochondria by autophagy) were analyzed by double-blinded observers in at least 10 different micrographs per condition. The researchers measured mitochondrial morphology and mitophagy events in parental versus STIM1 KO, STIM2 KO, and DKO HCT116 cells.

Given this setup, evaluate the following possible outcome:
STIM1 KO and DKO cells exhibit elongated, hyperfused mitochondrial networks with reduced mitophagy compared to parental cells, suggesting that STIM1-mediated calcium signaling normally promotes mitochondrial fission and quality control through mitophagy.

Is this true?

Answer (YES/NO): NO